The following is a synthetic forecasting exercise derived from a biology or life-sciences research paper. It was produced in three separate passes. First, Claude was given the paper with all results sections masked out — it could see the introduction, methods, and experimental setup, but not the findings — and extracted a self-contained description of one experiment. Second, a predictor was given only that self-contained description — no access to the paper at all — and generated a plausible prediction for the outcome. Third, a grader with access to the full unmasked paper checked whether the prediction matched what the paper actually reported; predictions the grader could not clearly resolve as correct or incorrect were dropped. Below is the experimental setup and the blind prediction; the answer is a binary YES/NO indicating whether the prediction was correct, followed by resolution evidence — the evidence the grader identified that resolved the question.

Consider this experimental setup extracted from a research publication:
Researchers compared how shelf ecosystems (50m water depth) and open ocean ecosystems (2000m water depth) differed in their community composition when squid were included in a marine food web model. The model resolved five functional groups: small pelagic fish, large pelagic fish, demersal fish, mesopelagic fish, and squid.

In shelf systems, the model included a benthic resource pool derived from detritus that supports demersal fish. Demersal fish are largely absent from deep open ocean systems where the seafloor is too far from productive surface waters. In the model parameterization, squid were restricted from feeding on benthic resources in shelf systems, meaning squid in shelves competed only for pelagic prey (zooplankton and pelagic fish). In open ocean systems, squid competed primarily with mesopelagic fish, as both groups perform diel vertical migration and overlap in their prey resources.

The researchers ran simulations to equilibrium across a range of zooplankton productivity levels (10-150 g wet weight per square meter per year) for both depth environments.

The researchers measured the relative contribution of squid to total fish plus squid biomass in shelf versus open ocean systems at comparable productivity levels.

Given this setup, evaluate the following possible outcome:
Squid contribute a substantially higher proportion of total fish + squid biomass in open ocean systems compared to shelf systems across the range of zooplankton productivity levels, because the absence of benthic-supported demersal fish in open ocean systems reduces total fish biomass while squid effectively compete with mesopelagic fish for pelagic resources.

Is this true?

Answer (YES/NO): NO